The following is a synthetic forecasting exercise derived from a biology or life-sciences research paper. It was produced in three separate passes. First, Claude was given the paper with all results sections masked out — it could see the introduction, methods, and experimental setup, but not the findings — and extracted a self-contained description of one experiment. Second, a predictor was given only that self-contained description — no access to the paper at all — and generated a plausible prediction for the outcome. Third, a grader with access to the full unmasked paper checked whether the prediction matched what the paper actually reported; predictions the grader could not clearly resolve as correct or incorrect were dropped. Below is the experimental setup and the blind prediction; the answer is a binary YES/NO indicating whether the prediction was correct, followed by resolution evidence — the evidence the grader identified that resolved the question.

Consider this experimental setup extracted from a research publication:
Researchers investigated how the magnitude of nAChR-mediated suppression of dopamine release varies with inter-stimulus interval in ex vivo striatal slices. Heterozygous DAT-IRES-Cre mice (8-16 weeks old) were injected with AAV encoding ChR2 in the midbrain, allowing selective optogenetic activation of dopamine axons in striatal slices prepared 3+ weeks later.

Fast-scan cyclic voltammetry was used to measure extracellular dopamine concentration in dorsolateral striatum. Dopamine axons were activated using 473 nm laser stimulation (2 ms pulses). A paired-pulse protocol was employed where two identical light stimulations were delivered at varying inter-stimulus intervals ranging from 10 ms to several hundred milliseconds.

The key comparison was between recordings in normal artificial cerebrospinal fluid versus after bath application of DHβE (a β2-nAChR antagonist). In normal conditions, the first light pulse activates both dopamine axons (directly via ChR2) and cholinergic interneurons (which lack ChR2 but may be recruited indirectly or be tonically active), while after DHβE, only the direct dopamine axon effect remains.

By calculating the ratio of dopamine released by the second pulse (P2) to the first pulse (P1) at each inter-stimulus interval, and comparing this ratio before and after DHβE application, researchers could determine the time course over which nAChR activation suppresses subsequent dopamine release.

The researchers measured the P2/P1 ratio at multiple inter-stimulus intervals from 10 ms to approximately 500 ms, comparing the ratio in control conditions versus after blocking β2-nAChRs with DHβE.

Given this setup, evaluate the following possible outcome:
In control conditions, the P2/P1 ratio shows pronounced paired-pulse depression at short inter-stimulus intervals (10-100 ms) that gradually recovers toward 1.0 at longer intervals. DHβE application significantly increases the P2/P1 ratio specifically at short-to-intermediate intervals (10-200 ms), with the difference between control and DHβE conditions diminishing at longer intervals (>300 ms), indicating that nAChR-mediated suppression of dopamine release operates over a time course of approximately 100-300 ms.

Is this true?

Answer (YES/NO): NO